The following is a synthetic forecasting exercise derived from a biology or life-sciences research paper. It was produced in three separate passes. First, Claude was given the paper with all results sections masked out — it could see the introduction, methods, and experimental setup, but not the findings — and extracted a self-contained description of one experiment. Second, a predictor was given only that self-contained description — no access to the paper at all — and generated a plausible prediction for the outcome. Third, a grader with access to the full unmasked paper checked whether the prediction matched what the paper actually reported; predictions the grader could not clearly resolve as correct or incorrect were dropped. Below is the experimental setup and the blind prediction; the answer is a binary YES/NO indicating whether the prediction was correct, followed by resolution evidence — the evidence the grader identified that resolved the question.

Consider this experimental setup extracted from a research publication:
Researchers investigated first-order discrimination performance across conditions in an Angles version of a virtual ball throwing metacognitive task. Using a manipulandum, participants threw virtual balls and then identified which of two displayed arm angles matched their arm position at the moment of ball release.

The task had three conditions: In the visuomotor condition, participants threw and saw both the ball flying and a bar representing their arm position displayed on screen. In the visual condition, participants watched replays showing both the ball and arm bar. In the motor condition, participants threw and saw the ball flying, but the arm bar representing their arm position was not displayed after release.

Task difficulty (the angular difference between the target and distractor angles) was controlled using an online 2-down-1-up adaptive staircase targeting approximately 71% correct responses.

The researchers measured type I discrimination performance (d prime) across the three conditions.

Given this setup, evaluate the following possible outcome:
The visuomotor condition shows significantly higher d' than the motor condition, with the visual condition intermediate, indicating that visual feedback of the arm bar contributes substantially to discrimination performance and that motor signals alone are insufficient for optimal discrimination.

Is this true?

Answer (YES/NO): NO